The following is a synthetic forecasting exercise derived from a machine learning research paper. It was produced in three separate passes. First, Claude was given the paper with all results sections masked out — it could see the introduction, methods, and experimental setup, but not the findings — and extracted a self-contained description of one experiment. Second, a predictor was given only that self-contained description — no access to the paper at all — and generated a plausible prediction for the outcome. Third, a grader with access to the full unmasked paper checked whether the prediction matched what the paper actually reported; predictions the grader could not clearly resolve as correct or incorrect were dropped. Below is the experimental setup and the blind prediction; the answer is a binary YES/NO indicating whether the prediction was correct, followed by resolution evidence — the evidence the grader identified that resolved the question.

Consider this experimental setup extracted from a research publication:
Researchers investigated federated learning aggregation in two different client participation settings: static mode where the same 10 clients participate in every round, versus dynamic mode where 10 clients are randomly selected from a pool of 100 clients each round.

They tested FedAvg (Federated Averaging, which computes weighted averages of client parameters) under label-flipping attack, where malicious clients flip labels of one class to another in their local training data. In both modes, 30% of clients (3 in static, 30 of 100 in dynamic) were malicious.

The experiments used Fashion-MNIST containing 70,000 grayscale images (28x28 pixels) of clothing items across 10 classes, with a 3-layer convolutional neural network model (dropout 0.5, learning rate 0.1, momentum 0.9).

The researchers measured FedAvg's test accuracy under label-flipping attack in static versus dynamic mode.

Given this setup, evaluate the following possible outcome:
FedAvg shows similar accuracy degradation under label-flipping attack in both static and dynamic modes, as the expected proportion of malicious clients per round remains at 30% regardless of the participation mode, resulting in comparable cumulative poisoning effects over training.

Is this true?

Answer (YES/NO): NO